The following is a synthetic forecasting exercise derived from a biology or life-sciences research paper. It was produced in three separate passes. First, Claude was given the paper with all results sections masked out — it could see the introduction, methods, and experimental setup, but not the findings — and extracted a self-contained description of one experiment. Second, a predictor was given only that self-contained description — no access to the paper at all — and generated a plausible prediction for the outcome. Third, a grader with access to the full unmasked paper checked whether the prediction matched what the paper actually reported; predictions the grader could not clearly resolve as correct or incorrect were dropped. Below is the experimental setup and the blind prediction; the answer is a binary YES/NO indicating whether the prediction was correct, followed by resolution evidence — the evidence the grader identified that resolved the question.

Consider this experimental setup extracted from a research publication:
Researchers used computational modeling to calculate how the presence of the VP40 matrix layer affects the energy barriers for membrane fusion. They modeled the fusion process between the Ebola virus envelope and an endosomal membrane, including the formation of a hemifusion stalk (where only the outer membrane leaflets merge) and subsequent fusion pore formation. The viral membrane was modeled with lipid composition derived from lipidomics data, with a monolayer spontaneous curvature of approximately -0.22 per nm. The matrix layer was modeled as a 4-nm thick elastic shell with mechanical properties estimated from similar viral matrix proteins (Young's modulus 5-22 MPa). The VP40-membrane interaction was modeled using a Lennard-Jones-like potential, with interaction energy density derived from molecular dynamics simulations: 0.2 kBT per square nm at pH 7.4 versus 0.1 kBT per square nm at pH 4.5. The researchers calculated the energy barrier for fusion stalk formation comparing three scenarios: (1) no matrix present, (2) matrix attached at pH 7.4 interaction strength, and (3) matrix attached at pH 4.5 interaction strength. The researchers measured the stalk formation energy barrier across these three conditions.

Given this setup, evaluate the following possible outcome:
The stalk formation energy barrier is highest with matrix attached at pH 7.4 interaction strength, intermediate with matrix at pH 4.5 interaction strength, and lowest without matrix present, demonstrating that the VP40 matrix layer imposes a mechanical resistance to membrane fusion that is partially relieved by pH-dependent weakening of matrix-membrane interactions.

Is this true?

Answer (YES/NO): YES